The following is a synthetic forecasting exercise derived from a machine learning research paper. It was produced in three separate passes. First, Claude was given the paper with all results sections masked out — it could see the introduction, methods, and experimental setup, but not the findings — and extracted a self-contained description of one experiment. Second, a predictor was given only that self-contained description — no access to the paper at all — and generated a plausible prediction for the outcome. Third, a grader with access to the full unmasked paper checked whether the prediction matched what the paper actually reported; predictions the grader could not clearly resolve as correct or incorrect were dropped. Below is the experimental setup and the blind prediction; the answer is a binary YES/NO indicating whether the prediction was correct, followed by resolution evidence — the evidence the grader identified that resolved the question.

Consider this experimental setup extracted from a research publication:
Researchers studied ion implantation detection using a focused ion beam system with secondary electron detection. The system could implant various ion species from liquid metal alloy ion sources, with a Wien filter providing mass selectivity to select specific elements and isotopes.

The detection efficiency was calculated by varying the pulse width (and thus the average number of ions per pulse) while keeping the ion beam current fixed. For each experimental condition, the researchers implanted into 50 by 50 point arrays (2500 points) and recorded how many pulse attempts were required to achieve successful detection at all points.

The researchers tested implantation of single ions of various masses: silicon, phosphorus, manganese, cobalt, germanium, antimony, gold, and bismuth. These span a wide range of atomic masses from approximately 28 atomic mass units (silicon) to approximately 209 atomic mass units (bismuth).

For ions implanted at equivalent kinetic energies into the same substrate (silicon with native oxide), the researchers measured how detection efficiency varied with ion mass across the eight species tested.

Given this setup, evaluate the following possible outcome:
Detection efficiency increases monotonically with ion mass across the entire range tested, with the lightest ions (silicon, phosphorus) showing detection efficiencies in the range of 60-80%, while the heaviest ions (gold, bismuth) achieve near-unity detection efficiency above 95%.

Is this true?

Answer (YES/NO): NO